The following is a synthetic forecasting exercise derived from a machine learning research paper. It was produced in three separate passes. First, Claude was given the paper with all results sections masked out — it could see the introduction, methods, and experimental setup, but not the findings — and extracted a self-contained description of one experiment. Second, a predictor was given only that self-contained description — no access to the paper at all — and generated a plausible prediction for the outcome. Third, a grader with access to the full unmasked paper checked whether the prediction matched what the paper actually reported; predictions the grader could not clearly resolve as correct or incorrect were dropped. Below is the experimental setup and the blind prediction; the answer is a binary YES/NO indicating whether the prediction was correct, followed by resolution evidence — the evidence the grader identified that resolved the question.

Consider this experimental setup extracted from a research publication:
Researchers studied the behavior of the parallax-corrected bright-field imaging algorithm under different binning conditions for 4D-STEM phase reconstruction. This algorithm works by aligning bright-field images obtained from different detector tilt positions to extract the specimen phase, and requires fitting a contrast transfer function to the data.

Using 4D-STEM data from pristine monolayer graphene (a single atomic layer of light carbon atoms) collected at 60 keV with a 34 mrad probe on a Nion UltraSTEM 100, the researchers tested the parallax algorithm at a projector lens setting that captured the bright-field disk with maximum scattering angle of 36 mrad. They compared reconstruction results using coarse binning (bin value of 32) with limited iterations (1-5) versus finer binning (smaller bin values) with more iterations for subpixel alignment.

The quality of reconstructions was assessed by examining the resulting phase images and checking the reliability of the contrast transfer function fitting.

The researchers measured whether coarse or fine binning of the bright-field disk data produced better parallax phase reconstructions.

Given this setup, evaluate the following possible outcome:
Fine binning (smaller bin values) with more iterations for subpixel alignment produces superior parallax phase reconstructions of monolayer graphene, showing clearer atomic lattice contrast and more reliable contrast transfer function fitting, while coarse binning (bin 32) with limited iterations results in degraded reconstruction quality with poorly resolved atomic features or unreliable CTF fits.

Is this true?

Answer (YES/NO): NO